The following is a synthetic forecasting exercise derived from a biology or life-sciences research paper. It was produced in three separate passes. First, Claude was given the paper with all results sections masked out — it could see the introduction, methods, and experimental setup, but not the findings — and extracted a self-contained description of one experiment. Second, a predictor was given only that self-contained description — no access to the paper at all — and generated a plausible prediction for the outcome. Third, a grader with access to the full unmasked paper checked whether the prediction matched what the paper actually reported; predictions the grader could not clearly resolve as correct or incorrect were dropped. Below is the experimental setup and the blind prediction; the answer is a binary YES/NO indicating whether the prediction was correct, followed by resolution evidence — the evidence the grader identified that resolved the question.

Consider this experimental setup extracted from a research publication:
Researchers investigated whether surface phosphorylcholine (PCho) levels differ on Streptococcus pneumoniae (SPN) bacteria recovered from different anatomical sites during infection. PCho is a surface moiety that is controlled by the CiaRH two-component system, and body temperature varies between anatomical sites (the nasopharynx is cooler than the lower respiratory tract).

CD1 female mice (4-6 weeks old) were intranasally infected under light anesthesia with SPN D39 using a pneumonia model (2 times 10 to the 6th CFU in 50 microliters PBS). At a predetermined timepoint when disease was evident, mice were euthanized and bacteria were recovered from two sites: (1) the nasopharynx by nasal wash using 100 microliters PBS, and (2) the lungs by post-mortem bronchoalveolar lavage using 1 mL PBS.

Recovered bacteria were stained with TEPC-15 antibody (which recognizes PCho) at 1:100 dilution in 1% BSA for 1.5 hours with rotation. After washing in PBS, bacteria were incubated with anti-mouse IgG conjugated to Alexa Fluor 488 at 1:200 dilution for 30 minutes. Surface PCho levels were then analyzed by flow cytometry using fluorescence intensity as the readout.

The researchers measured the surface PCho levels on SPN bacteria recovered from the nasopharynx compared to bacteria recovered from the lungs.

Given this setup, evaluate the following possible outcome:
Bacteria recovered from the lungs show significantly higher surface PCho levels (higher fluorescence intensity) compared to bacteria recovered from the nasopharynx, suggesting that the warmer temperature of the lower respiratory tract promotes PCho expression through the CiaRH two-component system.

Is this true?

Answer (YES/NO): YES